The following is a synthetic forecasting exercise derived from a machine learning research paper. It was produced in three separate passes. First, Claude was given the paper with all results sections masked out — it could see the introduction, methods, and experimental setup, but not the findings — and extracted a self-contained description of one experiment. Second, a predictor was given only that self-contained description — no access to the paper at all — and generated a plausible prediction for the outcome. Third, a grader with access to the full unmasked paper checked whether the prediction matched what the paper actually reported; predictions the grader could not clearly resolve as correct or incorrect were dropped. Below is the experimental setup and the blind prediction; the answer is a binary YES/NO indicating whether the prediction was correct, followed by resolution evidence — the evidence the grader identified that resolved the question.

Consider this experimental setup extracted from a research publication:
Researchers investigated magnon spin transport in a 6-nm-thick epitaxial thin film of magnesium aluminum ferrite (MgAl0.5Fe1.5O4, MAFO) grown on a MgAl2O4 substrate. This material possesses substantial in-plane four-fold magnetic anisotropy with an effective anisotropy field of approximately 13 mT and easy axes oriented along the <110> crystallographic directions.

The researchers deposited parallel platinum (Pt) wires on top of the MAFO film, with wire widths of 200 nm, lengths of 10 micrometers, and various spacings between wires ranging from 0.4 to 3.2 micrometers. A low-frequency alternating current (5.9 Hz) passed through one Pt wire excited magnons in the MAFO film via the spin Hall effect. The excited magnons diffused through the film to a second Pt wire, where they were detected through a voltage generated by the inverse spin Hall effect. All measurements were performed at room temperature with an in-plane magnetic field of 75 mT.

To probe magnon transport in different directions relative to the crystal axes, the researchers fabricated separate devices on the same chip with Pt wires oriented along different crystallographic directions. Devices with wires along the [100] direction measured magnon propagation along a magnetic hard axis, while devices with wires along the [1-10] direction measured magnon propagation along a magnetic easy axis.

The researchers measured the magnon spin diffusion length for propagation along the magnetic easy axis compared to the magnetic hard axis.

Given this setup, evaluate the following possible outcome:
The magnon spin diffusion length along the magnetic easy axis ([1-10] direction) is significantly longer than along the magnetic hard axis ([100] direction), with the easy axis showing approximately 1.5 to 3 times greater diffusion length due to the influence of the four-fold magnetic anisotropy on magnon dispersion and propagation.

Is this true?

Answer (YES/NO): NO